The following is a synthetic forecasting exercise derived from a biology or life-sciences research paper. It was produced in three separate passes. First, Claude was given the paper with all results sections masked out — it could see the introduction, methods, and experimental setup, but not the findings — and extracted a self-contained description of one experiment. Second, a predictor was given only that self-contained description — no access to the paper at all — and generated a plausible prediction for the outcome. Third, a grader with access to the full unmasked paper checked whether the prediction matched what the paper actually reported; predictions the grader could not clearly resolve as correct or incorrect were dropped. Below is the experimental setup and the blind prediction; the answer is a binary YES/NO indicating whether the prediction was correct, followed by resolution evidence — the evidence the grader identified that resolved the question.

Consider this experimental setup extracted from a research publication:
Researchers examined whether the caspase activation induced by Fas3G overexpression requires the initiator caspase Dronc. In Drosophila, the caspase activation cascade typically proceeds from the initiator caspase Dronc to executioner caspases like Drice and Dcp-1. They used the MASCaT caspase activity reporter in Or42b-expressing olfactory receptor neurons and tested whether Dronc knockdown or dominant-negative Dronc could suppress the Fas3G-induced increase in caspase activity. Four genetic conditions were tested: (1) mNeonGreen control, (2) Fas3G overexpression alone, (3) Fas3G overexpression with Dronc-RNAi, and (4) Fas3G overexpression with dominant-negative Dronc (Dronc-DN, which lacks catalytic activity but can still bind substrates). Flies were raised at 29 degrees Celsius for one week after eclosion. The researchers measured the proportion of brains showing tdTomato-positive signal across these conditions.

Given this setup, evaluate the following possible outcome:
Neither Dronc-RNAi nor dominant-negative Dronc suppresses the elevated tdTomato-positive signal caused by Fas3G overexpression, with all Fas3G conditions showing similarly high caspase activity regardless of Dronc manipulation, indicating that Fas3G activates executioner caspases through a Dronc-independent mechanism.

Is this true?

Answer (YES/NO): NO